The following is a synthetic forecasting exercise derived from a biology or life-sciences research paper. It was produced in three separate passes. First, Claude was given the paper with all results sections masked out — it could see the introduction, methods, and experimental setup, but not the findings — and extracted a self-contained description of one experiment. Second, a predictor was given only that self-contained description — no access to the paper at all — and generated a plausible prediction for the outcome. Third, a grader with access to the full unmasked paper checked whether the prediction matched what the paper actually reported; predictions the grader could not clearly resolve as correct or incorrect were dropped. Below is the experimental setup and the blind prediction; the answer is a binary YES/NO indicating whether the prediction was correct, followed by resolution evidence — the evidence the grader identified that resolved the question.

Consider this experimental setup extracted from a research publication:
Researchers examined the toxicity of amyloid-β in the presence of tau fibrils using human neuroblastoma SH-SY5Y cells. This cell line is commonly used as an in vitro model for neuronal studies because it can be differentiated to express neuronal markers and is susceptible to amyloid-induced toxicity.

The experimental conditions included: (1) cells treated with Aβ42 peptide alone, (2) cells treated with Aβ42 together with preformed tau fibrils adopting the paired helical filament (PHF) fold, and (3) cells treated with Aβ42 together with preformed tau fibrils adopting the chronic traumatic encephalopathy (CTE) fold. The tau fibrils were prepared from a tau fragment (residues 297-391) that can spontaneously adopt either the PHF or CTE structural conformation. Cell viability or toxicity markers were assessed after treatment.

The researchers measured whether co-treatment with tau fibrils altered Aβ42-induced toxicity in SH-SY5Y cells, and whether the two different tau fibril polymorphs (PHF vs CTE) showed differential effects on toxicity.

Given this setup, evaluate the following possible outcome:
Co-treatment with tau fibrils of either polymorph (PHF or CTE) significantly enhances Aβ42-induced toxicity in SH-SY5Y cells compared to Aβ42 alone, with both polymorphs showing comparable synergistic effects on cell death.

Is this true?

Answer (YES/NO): NO